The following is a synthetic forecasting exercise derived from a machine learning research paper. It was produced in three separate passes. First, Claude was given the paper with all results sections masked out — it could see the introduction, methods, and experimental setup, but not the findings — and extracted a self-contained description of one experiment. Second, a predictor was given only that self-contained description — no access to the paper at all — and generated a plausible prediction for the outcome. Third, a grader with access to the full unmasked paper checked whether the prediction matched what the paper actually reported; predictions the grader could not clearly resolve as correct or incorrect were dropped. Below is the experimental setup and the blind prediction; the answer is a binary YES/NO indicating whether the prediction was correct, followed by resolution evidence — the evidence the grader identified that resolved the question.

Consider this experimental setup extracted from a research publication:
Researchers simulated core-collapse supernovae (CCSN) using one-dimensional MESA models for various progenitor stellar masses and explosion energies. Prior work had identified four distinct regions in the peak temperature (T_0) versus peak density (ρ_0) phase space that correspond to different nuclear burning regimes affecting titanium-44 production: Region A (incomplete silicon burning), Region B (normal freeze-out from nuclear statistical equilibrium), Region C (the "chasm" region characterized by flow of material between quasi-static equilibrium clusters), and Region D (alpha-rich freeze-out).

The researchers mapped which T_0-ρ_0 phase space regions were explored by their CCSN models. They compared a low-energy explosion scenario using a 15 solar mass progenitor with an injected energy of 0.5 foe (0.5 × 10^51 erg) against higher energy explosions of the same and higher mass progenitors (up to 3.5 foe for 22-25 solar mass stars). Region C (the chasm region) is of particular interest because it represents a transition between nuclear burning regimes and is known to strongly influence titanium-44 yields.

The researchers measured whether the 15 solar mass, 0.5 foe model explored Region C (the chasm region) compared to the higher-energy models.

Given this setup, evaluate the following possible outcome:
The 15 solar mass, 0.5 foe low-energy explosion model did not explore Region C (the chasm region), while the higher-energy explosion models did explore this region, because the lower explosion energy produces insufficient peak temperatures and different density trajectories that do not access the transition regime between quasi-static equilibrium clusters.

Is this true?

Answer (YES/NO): YES